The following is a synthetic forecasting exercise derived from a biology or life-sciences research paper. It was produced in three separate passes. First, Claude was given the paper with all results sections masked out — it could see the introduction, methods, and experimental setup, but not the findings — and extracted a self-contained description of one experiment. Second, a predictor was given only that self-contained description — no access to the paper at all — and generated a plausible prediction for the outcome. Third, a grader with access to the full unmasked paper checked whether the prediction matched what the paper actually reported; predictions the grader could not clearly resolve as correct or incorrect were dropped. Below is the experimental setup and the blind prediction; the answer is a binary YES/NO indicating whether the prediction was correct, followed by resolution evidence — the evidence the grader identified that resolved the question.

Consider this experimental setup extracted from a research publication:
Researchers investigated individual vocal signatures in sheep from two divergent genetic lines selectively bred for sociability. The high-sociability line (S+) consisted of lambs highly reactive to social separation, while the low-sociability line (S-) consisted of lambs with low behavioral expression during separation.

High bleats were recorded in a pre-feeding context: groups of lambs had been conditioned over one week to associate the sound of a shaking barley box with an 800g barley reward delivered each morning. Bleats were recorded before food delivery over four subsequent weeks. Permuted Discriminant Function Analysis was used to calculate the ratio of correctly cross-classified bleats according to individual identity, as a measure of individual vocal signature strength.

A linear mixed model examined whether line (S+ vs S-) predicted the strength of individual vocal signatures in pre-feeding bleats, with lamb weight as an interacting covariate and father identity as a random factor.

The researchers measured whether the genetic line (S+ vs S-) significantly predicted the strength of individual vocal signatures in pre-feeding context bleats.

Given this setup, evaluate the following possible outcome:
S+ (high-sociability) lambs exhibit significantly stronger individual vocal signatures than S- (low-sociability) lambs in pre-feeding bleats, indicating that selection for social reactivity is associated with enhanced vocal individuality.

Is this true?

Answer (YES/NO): NO